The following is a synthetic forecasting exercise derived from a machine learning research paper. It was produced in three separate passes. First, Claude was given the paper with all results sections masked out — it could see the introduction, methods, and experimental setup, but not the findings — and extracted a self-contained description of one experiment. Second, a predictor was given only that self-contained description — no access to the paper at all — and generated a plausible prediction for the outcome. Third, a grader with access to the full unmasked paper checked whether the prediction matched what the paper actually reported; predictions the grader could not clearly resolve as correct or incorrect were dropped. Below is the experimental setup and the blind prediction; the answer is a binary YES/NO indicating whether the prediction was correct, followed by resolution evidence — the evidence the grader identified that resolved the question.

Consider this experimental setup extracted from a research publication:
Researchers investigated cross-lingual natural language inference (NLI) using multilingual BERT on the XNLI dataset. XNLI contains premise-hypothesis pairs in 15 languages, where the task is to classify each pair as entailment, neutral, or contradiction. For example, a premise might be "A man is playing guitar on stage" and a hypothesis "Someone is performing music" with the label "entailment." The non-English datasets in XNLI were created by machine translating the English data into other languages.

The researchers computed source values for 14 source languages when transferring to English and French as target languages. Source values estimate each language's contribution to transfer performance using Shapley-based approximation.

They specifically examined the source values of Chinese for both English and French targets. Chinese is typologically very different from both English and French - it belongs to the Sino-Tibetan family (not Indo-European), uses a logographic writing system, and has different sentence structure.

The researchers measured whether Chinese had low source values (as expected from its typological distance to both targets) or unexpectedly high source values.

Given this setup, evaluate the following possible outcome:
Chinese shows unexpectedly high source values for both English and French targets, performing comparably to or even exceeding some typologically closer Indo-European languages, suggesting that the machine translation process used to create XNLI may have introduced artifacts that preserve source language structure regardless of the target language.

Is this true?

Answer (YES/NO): YES